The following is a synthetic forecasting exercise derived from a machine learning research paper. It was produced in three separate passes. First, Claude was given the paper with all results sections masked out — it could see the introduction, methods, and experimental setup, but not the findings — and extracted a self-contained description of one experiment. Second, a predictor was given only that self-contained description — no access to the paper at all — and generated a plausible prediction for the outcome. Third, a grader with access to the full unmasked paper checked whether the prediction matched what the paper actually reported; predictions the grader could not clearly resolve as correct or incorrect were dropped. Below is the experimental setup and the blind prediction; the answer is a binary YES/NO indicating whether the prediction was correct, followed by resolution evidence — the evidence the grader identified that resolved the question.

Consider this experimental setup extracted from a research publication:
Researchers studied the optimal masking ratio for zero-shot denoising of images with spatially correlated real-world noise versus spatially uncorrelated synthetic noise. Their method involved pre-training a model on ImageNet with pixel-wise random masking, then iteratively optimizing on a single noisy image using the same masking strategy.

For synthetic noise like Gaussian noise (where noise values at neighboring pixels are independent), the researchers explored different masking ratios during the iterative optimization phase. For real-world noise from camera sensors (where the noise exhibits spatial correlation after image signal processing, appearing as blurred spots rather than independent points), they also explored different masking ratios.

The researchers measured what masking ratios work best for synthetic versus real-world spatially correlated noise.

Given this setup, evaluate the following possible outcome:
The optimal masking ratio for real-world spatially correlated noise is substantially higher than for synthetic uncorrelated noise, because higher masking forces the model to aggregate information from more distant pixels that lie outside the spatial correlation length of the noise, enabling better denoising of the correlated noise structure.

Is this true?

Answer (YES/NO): YES